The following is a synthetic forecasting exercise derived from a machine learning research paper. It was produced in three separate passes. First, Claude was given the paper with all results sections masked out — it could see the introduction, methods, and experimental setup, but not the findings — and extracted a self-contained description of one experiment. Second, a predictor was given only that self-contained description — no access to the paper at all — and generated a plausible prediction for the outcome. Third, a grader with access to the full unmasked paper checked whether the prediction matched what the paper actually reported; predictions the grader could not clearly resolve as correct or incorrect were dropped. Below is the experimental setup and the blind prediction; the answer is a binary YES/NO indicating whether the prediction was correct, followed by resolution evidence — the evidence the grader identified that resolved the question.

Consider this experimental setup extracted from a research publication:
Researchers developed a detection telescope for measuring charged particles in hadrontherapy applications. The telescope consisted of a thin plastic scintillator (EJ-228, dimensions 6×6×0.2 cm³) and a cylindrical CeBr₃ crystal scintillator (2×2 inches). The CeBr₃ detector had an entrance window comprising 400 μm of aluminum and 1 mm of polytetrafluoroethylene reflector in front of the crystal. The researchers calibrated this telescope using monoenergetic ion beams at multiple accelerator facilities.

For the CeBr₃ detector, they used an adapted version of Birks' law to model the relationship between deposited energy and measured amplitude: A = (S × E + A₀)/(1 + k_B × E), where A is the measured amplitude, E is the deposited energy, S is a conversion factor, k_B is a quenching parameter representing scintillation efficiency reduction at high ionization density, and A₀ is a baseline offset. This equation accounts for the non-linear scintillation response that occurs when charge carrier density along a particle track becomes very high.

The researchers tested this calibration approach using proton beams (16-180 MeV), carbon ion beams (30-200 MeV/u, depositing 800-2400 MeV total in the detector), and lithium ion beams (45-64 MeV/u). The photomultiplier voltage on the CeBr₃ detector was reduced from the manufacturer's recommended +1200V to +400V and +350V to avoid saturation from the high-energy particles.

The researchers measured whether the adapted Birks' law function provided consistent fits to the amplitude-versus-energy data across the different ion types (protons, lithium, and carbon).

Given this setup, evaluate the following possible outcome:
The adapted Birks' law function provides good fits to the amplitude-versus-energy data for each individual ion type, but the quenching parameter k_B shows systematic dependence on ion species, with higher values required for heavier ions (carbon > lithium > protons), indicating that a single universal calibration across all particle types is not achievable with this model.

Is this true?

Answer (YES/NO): NO